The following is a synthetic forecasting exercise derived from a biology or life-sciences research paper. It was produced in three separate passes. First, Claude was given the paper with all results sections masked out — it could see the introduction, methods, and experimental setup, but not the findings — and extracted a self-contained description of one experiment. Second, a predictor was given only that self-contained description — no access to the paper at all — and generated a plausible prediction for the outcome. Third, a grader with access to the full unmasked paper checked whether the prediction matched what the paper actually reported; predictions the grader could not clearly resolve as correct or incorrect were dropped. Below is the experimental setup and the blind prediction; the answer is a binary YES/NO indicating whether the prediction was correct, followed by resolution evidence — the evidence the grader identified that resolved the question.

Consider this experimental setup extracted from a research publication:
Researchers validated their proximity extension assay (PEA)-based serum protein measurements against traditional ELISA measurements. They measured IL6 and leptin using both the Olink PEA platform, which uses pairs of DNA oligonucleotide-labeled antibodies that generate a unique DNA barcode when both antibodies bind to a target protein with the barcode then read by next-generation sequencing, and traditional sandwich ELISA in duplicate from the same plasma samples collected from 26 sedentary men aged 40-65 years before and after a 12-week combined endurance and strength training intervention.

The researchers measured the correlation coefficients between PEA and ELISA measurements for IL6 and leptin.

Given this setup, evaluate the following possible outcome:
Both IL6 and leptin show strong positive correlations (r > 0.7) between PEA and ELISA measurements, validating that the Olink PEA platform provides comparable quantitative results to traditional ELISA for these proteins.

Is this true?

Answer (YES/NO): YES